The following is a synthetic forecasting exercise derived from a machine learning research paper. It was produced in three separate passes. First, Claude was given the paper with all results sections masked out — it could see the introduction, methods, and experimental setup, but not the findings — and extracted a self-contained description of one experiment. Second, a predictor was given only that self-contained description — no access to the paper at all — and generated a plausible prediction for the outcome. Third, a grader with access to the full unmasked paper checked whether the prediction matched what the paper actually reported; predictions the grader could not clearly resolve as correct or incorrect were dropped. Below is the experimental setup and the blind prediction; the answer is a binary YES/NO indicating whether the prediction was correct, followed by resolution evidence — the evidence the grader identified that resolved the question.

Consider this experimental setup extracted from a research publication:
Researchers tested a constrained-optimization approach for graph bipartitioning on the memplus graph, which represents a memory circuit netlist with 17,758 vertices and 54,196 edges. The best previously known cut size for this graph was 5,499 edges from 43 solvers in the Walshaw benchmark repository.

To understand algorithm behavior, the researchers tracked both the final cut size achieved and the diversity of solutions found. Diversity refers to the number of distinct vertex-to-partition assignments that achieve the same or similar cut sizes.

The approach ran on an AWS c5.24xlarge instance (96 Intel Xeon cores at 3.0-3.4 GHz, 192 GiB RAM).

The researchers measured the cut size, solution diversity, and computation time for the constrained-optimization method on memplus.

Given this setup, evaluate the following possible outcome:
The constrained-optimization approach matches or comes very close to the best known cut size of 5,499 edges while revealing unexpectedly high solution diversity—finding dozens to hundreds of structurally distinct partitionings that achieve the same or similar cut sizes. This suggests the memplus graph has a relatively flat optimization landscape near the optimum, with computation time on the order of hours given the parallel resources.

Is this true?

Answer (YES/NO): NO